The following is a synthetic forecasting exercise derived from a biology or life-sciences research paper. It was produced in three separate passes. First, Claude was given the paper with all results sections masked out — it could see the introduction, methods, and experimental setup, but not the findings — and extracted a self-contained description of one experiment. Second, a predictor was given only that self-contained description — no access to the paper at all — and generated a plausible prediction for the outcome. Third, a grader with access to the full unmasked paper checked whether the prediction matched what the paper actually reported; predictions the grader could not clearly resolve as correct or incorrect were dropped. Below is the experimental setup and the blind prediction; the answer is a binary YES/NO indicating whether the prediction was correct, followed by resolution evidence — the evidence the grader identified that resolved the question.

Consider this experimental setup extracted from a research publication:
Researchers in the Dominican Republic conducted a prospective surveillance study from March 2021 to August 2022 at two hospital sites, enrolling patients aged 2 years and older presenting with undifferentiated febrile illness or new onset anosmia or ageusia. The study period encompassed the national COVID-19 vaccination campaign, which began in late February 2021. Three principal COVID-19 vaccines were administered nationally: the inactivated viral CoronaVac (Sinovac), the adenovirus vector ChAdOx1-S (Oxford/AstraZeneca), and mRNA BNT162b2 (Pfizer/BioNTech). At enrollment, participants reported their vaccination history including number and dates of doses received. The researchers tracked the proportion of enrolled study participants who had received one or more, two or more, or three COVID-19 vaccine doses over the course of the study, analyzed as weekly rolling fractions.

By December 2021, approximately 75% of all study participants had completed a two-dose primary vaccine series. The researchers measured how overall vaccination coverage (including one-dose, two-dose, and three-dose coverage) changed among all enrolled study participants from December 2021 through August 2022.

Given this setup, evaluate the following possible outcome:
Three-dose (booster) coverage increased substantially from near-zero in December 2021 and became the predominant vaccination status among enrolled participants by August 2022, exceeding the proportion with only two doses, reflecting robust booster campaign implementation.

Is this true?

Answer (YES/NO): NO